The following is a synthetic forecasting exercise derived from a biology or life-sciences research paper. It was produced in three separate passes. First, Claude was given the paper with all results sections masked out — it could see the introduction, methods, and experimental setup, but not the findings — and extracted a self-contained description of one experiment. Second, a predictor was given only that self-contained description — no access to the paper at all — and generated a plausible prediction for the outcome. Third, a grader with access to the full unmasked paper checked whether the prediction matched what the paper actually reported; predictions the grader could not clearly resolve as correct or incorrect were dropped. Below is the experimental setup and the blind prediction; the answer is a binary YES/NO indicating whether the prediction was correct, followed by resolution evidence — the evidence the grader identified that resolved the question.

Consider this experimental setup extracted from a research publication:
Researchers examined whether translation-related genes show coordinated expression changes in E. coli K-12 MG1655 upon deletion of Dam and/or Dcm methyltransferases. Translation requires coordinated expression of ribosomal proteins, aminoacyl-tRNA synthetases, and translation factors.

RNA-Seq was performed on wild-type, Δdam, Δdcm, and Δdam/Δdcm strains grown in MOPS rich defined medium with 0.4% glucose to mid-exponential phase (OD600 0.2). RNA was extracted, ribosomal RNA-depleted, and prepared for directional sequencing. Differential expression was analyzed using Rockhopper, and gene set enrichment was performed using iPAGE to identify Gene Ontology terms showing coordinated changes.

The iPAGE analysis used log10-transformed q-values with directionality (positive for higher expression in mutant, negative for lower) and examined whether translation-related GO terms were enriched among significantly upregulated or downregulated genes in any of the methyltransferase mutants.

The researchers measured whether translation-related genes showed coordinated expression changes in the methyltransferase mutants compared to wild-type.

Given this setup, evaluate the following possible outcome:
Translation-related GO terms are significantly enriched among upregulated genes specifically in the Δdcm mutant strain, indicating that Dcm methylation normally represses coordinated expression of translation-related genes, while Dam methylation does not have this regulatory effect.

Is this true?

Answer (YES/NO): NO